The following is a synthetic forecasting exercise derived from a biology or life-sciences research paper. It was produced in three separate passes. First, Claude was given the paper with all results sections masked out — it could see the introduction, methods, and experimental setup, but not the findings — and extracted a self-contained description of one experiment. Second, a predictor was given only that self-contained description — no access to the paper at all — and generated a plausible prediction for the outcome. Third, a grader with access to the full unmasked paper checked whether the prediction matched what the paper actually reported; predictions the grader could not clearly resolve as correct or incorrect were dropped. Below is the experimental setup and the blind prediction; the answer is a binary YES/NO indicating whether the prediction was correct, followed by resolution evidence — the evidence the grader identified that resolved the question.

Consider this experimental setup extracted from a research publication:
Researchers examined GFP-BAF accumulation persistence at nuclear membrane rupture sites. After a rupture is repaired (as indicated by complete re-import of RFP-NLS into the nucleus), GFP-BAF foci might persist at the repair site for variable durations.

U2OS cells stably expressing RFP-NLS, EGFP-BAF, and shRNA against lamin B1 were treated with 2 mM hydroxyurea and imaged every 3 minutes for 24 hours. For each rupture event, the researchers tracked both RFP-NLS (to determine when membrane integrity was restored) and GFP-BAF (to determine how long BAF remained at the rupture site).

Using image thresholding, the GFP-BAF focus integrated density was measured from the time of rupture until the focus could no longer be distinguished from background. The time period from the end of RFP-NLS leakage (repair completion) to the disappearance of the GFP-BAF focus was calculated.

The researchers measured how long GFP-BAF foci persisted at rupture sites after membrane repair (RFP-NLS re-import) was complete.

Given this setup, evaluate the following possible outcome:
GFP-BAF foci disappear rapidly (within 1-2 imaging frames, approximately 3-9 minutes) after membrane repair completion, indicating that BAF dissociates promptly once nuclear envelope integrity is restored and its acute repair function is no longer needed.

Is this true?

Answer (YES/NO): NO